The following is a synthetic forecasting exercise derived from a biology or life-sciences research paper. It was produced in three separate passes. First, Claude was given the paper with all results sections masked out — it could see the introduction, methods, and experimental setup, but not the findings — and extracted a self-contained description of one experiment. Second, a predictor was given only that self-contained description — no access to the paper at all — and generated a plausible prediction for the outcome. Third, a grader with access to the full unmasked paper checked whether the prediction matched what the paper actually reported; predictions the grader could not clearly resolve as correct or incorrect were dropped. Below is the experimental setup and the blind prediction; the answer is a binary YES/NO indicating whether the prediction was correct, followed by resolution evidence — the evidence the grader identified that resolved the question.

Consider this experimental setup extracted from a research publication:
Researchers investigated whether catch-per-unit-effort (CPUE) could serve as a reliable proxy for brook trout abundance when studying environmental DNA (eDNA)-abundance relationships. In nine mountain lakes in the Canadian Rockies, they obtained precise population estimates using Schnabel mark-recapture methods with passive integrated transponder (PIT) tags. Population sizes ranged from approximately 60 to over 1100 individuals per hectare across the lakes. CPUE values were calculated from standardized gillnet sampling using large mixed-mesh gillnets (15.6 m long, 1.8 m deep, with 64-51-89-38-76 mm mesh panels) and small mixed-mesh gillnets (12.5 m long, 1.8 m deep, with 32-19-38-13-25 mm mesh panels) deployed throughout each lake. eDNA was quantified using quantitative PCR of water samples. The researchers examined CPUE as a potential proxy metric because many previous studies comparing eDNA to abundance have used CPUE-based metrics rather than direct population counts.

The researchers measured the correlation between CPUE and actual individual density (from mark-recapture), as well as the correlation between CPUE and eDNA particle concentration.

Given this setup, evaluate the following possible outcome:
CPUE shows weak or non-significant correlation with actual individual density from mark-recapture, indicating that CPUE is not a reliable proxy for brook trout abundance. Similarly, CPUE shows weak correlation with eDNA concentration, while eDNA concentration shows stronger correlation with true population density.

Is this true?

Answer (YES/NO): YES